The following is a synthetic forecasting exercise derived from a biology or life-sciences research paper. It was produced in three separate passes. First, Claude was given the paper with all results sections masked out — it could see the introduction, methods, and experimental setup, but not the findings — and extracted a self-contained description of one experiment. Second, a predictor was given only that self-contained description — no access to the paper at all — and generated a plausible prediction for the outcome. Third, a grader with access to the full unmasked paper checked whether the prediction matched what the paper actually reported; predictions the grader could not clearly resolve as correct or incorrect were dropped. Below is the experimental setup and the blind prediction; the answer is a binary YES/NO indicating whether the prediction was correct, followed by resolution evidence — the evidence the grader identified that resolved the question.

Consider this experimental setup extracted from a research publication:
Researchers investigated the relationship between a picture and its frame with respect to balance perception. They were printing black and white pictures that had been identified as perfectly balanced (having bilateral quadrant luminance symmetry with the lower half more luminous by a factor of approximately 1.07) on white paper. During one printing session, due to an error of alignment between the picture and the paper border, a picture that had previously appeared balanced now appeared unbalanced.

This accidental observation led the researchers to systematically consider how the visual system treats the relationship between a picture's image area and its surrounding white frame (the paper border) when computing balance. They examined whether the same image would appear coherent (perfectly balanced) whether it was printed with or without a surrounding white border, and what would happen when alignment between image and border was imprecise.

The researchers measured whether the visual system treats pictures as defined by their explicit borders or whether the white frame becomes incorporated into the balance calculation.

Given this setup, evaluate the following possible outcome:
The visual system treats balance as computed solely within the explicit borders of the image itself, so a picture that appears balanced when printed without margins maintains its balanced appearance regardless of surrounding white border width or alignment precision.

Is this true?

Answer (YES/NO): NO